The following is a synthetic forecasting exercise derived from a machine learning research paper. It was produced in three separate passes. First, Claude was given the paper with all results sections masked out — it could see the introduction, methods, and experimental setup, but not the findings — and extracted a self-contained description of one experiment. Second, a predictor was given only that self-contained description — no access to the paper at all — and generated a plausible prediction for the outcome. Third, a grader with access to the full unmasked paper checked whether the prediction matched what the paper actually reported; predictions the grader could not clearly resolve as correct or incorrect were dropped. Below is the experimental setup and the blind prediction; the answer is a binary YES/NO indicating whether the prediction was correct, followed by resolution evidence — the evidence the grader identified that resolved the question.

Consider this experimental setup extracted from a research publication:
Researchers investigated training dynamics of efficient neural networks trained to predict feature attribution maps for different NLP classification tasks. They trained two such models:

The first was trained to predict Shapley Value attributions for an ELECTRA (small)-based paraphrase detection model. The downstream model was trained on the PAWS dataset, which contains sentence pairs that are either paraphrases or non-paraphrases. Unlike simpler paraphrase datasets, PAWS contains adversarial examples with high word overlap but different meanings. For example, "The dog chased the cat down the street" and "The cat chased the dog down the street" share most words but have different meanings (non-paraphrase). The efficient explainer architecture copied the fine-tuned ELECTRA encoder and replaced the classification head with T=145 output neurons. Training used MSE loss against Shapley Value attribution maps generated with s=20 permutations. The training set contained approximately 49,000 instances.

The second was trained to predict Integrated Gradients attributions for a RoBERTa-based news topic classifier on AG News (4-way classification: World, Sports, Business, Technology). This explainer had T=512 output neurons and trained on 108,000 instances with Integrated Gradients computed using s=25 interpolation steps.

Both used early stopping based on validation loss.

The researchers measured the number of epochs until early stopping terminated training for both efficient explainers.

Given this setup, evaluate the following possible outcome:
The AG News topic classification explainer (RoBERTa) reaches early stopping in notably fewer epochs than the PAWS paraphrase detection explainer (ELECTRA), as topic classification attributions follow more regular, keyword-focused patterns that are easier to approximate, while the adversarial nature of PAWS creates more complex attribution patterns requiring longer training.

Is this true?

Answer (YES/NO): YES